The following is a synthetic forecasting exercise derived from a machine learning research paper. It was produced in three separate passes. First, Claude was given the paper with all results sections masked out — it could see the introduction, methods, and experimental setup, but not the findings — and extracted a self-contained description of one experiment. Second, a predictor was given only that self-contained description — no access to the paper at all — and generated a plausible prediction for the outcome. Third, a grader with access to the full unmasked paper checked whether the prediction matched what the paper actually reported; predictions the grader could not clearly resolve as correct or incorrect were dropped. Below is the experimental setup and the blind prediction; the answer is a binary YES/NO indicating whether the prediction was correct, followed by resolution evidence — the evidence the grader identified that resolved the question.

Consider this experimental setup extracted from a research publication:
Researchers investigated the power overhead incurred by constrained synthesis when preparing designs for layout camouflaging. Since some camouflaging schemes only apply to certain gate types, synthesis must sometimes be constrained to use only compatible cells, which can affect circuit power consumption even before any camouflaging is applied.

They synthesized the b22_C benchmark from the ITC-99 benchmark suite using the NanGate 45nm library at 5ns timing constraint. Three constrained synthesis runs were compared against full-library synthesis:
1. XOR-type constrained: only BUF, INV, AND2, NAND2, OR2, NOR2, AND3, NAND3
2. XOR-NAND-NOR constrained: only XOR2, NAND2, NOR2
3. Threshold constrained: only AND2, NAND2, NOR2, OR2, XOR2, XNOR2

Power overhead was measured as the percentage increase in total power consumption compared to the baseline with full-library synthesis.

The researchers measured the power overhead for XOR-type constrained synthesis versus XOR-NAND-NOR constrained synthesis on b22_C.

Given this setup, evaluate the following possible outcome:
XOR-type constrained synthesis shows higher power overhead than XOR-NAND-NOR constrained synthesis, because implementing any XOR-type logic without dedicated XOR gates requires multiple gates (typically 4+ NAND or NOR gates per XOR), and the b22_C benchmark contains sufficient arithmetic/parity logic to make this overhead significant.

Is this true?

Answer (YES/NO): NO